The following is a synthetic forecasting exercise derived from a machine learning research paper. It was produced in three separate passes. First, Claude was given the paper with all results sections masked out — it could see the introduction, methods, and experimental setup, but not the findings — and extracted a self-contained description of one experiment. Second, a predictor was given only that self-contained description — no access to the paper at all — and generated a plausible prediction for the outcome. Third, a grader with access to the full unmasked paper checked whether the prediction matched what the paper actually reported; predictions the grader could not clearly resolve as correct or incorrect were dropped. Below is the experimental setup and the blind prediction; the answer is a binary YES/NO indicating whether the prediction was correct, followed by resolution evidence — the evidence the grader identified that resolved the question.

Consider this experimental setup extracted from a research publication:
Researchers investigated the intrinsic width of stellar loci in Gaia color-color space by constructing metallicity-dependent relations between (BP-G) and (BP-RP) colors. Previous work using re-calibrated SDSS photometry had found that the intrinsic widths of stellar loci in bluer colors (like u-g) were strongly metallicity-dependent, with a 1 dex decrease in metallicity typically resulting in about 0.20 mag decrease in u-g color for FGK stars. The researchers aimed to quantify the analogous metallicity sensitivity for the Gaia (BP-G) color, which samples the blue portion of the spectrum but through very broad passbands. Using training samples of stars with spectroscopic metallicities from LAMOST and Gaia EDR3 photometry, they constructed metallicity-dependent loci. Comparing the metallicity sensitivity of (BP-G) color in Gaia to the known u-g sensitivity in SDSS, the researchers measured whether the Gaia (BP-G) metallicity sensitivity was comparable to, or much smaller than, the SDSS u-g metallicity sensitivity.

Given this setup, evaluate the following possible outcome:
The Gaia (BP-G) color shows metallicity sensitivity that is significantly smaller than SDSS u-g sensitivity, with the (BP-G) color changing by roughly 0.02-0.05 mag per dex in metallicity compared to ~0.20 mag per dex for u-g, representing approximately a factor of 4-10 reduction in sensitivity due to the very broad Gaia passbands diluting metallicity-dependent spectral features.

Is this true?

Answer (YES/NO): NO